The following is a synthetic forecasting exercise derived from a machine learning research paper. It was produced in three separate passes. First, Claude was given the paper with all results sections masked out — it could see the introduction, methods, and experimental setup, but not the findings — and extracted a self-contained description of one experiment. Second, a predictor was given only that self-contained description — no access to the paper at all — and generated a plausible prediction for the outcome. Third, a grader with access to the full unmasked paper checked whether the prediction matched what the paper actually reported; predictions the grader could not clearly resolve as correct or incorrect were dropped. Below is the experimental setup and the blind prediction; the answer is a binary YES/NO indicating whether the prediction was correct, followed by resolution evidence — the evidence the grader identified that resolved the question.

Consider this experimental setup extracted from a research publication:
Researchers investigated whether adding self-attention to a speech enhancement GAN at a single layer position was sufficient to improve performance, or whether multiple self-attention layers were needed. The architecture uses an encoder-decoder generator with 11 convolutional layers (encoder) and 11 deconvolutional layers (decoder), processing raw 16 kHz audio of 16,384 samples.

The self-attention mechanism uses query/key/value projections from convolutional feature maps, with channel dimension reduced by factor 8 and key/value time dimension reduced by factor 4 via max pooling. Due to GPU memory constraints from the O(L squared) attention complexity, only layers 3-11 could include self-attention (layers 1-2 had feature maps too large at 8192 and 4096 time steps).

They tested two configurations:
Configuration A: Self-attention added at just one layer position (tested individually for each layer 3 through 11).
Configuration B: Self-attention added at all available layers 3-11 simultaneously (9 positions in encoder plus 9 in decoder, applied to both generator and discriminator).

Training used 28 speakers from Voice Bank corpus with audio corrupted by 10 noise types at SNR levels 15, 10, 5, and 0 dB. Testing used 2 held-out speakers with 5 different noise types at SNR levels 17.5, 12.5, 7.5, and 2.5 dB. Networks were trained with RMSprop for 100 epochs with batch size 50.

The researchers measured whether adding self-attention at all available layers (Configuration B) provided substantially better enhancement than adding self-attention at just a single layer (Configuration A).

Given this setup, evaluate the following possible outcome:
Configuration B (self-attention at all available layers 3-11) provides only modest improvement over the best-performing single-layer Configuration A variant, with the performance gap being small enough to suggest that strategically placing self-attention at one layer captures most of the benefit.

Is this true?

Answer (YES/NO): NO